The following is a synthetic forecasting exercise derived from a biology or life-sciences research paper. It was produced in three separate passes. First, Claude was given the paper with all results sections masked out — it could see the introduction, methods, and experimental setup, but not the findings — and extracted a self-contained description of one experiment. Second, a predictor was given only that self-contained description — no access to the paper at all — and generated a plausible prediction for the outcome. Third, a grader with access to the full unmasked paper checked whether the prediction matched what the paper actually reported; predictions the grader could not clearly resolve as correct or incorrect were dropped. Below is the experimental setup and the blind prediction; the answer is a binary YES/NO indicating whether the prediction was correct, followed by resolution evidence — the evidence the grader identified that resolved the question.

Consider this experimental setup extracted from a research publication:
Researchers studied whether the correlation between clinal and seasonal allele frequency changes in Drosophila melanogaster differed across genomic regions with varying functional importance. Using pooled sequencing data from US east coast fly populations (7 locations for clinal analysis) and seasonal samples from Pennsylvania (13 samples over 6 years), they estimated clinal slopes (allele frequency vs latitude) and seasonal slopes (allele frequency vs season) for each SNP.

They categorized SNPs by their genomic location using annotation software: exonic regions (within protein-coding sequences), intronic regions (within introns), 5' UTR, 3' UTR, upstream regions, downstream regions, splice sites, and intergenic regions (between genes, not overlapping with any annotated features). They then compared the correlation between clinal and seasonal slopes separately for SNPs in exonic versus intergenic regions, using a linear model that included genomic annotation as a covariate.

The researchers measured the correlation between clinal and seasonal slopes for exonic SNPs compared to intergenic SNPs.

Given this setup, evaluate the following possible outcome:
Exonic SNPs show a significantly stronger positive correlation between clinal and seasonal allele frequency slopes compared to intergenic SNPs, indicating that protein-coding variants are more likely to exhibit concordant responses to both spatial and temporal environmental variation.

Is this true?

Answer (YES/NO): NO